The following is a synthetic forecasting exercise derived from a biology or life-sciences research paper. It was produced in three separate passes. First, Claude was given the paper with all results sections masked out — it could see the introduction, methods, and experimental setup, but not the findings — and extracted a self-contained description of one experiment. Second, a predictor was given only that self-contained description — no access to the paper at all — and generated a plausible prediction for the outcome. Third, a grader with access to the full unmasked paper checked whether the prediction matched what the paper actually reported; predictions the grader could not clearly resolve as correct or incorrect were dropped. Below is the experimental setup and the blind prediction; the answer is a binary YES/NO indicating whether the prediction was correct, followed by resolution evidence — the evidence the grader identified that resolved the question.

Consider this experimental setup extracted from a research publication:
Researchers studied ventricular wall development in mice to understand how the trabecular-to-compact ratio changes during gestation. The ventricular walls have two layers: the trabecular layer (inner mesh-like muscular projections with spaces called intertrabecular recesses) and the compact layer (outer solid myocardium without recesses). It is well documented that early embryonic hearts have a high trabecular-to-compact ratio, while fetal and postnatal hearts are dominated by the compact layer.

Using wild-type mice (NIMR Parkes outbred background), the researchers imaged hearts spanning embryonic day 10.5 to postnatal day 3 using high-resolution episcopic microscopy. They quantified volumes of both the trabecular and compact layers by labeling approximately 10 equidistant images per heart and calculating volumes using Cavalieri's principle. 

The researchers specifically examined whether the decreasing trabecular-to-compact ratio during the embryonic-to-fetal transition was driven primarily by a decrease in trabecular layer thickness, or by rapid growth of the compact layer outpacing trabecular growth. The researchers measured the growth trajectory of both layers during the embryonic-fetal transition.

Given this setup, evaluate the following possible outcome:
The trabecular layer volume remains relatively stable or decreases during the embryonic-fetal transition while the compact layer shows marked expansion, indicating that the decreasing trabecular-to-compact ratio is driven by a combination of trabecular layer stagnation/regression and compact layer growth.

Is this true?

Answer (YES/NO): NO